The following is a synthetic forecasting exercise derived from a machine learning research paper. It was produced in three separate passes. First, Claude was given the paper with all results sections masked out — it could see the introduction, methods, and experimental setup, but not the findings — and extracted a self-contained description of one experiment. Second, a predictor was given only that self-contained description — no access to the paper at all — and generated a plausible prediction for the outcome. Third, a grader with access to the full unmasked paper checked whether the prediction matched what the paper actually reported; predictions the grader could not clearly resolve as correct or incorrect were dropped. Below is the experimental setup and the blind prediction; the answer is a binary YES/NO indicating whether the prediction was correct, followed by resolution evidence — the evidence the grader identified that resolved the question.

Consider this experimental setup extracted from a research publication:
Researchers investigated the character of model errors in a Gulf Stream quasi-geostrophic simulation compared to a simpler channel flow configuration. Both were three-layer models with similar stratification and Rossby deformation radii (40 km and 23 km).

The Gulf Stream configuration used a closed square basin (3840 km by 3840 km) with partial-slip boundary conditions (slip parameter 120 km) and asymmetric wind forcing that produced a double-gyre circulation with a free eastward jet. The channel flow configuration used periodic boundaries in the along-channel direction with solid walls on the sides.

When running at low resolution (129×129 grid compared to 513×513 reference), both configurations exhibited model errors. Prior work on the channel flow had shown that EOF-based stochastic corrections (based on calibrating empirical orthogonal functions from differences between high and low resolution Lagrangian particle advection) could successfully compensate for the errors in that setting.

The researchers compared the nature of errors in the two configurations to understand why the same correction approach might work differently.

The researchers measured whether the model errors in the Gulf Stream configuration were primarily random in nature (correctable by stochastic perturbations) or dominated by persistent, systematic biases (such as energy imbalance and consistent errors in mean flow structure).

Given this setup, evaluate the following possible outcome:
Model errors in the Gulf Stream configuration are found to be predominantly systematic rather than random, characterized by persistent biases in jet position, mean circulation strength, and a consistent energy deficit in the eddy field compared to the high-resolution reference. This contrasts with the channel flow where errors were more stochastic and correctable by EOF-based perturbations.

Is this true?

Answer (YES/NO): YES